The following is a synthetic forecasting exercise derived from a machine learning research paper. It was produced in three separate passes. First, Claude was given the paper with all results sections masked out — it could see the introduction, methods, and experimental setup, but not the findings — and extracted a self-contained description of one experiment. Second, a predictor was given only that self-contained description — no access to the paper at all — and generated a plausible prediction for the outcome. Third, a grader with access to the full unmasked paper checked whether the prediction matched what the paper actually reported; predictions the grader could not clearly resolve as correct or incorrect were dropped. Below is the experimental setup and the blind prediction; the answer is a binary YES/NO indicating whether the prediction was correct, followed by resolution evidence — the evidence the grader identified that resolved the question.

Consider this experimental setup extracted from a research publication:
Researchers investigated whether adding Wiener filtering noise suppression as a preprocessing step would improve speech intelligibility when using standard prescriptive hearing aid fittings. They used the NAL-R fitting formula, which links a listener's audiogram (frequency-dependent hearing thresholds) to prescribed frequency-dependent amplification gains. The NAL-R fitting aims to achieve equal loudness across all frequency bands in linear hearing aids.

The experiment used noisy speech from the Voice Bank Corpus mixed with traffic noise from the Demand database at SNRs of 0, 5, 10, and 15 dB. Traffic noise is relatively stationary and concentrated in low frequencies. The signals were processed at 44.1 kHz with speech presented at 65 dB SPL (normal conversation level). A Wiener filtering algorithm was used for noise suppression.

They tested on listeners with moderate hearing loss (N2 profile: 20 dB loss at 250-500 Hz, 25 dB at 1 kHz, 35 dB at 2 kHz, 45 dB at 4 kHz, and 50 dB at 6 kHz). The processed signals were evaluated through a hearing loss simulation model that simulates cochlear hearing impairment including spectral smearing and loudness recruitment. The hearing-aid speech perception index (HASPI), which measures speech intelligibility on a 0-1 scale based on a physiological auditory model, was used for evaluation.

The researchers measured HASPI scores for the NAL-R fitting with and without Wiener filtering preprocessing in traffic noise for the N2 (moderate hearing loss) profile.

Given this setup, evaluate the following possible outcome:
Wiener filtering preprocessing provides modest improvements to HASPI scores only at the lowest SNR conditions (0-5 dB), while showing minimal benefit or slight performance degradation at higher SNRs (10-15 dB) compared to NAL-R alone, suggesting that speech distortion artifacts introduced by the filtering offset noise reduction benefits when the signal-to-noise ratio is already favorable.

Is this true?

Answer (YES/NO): NO